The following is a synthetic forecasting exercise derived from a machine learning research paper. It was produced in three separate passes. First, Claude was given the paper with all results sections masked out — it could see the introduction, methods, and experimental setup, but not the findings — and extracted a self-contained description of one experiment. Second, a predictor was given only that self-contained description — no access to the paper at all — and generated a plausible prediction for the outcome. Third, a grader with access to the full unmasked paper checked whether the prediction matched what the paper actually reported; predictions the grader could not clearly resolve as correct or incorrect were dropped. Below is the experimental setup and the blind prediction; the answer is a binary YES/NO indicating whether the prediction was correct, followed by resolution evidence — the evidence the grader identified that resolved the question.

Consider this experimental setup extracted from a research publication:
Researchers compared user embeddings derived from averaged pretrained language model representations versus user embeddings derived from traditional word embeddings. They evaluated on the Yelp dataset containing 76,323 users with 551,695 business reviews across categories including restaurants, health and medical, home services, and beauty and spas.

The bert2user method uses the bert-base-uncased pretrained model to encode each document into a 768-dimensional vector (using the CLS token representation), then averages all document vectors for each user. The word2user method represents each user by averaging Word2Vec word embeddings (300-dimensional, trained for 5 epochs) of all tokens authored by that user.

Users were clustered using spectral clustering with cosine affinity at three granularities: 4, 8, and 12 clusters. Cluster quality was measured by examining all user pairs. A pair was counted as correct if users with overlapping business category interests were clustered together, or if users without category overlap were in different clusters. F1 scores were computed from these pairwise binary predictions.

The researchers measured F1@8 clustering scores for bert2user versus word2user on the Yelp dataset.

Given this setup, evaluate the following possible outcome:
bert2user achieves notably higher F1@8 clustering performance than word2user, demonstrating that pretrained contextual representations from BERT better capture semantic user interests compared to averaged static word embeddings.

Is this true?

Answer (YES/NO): NO